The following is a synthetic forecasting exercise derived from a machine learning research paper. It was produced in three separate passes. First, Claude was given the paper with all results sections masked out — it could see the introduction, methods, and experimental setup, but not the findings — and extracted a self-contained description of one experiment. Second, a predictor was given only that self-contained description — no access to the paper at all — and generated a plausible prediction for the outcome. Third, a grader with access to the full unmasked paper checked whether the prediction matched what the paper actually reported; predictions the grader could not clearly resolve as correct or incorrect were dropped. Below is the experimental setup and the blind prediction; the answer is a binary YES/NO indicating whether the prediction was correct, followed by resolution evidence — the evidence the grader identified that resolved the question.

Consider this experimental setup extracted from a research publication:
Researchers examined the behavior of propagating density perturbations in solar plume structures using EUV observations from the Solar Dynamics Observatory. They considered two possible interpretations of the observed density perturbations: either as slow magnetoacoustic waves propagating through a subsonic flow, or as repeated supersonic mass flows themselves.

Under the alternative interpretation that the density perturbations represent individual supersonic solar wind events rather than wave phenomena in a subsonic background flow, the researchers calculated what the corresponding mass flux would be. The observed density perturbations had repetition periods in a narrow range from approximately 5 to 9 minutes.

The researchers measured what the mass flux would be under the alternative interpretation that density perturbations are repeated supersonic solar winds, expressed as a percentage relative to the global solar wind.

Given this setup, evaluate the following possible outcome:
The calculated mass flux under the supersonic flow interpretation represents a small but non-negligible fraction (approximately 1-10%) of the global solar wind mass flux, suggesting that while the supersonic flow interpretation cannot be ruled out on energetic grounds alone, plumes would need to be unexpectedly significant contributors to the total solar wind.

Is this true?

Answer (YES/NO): NO